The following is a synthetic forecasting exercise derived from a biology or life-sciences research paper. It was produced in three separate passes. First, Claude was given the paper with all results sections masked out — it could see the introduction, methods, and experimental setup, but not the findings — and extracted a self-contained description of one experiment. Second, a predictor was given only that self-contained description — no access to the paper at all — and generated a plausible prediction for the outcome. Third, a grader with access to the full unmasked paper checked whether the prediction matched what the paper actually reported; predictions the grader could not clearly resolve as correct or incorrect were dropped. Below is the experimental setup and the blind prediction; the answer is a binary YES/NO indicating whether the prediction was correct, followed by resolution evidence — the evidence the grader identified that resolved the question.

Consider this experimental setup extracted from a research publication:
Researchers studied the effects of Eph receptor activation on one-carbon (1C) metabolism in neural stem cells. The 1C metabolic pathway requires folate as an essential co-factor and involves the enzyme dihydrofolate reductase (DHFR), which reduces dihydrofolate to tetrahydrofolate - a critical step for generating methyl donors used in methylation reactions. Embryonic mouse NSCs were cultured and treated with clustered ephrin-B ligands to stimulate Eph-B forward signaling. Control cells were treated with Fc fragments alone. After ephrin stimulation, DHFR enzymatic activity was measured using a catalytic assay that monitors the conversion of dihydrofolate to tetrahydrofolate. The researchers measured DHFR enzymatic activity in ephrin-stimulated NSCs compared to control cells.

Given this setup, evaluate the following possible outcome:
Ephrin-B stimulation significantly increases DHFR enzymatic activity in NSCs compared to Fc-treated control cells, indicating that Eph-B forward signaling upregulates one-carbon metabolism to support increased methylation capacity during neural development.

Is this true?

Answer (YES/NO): NO